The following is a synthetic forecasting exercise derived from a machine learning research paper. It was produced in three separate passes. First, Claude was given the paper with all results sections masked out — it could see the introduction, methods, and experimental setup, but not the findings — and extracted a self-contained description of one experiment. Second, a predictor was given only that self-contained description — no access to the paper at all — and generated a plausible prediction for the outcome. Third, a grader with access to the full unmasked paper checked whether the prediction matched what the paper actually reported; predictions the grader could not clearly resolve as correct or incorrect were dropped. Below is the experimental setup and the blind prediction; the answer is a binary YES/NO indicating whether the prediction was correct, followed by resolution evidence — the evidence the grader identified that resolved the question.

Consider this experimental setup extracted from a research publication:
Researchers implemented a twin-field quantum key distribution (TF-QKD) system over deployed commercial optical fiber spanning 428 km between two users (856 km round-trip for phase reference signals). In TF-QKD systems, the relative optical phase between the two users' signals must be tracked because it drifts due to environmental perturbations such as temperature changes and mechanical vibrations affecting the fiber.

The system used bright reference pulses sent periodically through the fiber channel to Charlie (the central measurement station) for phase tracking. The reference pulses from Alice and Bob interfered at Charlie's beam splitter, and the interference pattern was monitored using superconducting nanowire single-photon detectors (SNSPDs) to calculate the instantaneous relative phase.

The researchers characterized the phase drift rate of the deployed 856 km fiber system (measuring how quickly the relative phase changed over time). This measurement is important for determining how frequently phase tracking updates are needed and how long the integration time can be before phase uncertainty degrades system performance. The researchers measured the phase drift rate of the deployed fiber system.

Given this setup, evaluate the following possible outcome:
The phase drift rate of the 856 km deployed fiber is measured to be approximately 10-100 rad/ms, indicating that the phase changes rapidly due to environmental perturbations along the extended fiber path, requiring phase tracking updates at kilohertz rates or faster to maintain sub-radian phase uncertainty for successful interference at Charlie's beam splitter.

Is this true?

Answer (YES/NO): NO